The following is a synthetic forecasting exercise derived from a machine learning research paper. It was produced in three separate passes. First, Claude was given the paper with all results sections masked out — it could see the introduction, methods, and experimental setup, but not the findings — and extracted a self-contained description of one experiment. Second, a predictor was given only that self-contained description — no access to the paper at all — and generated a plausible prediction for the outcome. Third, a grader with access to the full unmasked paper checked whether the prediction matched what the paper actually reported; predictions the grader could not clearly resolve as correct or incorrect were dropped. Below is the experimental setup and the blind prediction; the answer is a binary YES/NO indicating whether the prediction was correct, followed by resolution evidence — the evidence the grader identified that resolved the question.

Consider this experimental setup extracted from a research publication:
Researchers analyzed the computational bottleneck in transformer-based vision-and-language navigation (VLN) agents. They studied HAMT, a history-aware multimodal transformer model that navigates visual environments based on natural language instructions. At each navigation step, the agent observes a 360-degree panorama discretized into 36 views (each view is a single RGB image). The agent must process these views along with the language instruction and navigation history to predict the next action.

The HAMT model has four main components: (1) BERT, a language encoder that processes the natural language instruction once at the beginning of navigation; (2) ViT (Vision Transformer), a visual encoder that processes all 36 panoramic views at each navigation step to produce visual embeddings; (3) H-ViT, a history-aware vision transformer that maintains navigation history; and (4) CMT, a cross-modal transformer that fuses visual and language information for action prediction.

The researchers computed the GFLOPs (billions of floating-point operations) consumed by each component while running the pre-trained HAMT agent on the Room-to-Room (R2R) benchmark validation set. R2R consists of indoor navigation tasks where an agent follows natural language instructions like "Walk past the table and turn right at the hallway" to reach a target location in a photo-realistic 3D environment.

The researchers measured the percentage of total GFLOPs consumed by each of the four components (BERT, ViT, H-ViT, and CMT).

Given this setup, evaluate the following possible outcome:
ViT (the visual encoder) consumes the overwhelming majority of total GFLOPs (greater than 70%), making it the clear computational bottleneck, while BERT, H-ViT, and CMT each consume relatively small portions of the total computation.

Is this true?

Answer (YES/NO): YES